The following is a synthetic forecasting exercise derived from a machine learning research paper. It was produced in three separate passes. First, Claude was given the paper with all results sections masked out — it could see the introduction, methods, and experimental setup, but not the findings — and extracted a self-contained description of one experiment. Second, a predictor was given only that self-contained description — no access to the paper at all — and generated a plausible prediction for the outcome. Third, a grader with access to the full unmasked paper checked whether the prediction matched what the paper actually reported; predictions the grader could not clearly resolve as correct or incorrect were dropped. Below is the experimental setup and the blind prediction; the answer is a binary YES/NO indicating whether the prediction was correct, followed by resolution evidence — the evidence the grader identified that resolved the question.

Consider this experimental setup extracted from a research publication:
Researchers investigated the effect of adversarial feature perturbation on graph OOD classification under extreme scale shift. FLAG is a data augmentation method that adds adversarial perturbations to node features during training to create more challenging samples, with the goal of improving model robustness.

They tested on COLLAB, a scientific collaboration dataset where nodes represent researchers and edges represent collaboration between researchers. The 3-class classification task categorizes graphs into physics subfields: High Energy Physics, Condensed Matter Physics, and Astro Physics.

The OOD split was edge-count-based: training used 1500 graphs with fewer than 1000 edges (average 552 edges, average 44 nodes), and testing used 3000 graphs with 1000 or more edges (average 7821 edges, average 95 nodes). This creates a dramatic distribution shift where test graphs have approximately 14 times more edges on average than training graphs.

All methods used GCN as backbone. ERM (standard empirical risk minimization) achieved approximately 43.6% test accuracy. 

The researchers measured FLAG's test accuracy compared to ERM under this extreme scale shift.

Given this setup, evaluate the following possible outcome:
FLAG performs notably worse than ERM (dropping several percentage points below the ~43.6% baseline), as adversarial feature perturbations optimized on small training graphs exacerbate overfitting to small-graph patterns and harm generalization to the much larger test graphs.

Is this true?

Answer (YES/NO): NO